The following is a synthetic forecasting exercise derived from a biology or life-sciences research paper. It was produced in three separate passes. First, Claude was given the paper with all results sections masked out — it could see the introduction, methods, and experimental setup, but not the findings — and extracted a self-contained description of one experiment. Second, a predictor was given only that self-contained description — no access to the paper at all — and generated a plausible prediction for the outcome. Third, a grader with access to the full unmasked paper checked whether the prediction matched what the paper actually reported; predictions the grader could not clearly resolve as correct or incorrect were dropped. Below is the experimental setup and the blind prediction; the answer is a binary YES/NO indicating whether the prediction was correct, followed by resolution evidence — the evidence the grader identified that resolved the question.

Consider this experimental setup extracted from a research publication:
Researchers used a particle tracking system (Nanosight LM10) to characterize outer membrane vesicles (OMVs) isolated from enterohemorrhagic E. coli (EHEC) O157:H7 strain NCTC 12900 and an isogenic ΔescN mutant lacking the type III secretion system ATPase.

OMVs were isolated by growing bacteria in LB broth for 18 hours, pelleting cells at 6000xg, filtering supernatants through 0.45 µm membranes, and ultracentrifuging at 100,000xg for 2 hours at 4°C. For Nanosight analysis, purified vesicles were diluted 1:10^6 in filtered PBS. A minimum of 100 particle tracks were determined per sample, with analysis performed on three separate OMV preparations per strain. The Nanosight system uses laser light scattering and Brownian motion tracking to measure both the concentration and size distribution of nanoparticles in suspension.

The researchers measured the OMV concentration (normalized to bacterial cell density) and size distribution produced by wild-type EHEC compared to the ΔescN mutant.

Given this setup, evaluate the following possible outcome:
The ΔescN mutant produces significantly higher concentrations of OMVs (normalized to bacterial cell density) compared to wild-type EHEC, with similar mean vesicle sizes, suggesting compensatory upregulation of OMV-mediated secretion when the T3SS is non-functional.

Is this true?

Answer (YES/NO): NO